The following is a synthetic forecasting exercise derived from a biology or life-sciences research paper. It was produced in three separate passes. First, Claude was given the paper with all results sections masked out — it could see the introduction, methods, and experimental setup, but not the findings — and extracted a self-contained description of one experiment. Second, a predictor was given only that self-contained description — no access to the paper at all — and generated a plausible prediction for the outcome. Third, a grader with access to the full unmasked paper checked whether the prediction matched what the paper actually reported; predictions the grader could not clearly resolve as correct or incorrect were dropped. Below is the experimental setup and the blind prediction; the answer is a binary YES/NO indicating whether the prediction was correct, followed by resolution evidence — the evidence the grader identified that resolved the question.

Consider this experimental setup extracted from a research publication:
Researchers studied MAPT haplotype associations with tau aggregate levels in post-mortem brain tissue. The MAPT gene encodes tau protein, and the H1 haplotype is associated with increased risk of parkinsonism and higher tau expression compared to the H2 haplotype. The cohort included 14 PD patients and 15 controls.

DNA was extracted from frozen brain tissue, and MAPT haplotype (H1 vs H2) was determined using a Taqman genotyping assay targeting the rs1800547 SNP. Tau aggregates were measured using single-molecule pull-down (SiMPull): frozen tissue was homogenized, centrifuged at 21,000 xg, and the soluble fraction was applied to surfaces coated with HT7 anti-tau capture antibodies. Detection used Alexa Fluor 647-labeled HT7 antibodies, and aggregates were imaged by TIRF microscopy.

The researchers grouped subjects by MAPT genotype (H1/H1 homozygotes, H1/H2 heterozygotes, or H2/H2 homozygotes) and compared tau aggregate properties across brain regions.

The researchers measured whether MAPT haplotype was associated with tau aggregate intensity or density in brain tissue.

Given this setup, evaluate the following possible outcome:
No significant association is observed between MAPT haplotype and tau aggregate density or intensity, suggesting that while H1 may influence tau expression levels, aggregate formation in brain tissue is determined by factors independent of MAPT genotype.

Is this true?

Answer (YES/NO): YES